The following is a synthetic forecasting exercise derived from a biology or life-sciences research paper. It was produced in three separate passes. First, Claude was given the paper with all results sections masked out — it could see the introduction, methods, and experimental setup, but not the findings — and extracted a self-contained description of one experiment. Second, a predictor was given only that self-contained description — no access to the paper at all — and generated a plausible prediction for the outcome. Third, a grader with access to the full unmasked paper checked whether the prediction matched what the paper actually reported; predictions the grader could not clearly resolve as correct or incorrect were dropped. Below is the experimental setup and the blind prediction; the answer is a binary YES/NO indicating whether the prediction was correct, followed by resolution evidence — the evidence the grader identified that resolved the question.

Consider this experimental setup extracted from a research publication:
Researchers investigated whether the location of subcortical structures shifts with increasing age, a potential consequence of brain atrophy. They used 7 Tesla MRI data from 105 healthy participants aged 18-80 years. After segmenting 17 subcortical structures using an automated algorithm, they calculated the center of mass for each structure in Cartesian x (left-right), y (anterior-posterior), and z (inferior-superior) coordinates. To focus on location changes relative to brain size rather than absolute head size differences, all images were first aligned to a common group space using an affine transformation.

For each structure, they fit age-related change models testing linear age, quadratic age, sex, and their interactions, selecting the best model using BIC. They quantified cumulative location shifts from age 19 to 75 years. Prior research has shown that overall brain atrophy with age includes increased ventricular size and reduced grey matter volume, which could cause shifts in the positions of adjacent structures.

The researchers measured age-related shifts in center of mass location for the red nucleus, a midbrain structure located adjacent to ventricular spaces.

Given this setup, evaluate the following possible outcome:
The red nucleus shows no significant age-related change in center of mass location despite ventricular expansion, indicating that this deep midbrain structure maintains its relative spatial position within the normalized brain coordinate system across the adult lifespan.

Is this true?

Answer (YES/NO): NO